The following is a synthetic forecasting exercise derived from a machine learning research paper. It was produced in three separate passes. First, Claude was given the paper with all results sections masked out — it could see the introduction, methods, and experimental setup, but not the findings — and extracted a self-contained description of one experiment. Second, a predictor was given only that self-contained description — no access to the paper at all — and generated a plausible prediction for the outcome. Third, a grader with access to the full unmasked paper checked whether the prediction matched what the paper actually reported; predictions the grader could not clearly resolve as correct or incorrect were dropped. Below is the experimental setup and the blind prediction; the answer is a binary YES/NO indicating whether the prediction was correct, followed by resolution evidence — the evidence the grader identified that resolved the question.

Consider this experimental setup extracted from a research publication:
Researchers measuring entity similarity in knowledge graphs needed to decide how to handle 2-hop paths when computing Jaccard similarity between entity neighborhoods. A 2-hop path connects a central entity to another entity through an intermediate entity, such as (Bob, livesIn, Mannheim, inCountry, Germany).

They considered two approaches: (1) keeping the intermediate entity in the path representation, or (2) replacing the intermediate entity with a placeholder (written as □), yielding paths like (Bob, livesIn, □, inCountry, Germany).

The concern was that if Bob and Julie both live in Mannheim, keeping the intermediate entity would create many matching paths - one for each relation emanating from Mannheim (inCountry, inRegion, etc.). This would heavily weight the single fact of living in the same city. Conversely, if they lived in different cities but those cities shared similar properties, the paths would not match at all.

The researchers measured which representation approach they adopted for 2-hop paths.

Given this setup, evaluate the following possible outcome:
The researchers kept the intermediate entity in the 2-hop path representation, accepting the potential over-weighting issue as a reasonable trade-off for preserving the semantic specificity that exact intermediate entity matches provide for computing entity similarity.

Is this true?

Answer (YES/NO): NO